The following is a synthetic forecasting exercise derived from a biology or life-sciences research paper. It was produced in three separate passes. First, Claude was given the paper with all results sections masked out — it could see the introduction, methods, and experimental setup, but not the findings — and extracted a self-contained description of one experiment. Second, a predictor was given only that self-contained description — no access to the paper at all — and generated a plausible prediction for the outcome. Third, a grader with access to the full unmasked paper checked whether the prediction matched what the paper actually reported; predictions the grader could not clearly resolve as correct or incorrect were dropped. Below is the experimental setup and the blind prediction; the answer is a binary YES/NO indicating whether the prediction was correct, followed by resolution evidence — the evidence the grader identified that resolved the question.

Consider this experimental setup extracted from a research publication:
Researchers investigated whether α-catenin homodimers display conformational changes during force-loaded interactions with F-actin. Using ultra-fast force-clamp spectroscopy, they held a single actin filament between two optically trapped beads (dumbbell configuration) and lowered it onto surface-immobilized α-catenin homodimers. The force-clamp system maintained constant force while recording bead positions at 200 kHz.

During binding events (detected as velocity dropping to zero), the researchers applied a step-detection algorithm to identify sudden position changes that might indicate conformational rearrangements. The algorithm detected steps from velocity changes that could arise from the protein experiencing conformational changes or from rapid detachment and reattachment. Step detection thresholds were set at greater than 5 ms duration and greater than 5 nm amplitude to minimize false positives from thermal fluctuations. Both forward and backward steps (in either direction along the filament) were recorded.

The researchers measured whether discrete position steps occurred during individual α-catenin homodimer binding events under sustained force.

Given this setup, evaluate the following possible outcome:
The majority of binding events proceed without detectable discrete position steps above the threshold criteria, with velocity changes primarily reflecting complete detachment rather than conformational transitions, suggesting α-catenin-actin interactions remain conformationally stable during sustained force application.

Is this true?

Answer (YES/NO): NO